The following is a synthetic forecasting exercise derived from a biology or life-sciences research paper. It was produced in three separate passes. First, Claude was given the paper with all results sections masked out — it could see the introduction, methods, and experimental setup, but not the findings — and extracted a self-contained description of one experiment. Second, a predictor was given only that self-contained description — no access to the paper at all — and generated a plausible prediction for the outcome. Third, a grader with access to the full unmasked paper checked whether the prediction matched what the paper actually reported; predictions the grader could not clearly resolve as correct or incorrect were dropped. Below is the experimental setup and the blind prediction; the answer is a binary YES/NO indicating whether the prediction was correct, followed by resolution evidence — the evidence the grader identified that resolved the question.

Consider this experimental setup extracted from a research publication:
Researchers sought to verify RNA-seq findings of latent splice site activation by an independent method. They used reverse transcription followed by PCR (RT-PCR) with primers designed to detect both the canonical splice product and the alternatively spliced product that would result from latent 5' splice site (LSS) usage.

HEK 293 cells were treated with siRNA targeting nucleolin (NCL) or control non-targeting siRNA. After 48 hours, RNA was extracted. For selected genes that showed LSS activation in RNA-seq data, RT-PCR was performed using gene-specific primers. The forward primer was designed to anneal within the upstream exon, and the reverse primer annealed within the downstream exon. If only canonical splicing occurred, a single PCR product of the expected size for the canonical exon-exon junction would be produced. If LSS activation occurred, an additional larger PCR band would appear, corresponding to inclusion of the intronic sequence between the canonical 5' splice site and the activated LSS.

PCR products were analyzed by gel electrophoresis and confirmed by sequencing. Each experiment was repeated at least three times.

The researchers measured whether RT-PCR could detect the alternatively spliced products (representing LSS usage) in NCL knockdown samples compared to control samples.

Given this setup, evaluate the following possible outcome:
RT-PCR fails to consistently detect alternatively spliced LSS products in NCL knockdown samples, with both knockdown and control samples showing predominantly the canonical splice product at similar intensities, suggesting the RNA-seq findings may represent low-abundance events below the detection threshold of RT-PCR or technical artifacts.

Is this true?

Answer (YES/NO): NO